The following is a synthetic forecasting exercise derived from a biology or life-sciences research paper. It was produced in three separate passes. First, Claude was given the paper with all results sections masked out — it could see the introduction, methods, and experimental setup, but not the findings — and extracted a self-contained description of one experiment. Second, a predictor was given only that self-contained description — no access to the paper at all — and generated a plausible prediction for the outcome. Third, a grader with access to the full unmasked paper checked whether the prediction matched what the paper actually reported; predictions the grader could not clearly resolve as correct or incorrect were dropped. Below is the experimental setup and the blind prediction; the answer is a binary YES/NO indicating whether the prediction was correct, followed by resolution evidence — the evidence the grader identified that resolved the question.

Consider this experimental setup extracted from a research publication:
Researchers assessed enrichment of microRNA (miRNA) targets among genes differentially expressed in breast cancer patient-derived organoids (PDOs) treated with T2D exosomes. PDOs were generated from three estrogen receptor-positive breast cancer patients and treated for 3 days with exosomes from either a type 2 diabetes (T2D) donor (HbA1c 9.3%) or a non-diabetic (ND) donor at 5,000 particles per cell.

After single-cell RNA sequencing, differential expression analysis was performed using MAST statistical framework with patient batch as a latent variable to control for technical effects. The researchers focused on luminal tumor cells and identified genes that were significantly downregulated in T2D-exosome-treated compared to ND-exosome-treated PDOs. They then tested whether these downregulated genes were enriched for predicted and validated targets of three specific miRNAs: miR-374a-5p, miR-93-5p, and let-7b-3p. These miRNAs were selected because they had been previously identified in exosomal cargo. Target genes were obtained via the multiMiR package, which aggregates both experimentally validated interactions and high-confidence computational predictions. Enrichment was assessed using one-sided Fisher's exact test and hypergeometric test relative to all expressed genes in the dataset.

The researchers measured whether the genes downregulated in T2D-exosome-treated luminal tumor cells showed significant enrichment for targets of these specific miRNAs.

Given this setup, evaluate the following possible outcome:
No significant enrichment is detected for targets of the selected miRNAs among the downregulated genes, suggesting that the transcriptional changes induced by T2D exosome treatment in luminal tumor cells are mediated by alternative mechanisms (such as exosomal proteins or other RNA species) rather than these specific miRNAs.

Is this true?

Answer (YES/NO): NO